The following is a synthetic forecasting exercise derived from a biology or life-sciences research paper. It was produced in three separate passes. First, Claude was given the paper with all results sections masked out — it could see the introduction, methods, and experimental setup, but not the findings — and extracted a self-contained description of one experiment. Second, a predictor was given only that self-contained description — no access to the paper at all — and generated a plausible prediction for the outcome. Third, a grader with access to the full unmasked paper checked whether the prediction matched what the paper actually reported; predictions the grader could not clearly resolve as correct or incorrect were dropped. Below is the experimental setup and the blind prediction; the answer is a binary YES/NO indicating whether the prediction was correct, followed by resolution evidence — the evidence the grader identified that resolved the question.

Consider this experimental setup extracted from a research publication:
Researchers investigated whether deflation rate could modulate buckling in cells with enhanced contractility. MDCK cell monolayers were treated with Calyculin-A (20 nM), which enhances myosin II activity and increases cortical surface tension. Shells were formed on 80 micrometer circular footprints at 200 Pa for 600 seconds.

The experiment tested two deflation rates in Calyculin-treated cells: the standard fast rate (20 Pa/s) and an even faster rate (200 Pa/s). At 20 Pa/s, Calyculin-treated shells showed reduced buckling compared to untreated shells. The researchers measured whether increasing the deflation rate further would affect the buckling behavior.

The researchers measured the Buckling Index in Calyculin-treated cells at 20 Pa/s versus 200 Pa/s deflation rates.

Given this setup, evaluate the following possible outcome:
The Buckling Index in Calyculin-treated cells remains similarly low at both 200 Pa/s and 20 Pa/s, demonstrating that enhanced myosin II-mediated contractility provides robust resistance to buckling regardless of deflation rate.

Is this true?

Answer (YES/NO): NO